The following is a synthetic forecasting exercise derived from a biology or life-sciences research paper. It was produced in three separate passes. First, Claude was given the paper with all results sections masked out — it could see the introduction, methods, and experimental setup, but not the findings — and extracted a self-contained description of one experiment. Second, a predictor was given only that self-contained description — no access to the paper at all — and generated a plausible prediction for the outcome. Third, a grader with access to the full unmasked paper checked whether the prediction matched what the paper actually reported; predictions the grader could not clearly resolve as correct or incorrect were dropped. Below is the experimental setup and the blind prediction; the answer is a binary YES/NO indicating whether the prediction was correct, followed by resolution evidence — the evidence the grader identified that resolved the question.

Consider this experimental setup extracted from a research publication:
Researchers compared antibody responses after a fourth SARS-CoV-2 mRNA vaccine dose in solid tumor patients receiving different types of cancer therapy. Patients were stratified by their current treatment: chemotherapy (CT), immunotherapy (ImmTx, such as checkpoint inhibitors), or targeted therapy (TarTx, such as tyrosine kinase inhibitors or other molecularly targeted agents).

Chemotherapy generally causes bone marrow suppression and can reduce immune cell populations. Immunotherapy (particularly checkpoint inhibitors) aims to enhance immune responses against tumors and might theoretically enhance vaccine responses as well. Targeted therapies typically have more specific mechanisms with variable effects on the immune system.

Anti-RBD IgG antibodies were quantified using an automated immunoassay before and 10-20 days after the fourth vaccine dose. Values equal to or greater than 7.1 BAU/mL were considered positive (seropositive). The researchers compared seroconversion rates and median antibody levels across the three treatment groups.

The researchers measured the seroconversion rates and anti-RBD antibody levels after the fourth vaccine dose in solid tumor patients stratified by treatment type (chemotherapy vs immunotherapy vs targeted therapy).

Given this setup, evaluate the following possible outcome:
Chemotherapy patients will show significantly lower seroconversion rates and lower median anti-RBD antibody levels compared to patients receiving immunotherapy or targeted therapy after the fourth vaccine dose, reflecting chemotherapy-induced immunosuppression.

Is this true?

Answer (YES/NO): NO